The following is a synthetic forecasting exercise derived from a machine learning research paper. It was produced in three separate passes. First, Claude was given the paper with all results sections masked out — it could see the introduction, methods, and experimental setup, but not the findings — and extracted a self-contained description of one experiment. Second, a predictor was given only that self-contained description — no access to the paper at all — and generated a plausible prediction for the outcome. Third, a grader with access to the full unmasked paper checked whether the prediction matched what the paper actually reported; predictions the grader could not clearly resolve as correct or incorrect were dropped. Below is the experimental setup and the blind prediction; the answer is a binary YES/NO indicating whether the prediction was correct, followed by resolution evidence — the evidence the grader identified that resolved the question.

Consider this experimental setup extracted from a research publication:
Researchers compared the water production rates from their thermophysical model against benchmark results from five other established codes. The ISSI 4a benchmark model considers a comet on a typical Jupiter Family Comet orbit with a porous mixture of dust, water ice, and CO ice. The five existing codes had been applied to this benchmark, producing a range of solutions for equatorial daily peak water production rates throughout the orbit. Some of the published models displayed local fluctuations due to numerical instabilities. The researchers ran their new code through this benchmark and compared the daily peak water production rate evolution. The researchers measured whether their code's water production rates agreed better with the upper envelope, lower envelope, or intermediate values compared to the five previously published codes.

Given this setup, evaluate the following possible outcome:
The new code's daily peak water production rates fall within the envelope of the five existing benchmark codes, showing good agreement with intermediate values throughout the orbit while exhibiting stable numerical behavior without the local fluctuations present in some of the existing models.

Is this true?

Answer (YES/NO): NO